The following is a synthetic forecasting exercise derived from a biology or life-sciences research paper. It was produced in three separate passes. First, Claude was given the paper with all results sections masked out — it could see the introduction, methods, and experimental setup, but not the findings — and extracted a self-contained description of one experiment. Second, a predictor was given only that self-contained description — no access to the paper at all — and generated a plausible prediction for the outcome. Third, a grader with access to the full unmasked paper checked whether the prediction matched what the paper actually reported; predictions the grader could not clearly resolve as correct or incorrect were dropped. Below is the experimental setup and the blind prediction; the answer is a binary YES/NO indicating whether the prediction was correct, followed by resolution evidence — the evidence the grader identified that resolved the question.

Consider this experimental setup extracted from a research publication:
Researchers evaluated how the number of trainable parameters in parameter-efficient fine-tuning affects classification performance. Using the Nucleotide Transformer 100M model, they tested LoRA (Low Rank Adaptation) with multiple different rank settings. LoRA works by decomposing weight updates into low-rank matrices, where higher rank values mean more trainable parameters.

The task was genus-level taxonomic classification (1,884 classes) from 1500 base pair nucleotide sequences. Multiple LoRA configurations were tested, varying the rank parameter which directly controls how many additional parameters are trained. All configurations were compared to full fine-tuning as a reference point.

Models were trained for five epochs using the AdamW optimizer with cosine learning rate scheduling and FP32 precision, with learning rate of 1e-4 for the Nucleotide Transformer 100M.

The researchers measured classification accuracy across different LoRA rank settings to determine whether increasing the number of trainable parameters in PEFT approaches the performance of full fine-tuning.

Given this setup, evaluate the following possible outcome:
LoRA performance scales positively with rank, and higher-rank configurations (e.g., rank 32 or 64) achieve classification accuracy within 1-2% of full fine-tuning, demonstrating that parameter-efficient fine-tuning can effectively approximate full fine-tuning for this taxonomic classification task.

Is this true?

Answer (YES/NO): NO